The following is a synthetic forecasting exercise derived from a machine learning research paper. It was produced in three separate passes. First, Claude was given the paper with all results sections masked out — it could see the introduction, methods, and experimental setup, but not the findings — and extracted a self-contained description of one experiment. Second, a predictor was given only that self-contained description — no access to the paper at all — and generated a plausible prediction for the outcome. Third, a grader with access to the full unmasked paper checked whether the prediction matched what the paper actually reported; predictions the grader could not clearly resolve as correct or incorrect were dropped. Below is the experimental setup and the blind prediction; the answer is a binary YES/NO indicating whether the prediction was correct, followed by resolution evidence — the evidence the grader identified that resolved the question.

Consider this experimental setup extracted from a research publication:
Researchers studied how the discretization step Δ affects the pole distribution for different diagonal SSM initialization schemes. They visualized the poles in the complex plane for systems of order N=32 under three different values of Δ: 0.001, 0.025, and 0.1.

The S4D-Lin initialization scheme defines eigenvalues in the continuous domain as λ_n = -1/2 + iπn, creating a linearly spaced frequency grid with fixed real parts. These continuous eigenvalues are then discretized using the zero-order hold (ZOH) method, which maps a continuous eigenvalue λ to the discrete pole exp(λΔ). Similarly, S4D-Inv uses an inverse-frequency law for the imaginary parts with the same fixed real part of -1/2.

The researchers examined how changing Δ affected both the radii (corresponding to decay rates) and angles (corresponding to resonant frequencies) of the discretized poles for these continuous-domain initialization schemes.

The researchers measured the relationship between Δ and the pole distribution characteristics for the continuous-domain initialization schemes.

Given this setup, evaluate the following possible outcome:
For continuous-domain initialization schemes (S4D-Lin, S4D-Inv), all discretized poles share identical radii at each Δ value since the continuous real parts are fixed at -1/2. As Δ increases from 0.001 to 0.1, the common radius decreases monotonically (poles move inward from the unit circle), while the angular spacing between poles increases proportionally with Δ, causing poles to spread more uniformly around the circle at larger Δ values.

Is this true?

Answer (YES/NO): NO